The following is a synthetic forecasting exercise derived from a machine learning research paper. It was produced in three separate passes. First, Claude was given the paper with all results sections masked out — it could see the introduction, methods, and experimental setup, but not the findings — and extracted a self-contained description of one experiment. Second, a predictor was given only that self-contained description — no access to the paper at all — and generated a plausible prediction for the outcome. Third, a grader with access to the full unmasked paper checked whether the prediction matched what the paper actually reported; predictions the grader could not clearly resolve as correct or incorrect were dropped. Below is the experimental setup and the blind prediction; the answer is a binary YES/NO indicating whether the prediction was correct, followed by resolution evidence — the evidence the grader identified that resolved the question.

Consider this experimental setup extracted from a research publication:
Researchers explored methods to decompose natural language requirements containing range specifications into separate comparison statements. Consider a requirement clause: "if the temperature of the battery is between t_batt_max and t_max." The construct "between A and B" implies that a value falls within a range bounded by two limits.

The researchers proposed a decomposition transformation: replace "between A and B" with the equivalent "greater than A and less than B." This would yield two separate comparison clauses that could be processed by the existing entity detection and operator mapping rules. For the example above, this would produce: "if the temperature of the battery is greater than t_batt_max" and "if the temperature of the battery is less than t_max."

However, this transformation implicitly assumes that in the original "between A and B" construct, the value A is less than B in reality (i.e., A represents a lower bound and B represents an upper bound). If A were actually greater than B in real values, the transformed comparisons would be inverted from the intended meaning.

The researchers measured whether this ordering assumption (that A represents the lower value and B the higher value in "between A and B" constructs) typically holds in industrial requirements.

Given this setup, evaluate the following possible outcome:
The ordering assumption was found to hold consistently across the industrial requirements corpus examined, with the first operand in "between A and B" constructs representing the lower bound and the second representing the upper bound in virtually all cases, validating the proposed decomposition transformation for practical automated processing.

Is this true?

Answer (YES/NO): NO